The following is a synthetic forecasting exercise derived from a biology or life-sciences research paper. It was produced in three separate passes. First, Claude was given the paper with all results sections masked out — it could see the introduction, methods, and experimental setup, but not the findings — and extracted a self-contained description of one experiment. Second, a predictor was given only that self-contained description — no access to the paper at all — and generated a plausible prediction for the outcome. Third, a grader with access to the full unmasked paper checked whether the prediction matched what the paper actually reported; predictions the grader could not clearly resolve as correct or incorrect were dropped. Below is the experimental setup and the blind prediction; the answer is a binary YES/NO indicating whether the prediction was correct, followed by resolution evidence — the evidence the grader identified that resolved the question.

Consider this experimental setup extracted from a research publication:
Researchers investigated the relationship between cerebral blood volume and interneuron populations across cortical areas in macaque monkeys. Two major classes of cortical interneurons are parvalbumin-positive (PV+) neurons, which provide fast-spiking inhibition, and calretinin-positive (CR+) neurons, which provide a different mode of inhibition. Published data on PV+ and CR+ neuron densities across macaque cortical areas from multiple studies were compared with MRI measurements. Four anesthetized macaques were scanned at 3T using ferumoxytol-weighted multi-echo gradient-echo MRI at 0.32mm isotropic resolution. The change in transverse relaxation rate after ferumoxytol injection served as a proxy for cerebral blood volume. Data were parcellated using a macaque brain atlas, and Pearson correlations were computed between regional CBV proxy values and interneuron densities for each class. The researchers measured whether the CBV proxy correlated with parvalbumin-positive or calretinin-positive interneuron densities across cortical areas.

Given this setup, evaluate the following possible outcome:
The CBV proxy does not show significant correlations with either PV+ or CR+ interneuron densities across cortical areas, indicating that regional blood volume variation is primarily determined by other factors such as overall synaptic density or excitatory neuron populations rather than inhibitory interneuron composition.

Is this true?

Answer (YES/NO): NO